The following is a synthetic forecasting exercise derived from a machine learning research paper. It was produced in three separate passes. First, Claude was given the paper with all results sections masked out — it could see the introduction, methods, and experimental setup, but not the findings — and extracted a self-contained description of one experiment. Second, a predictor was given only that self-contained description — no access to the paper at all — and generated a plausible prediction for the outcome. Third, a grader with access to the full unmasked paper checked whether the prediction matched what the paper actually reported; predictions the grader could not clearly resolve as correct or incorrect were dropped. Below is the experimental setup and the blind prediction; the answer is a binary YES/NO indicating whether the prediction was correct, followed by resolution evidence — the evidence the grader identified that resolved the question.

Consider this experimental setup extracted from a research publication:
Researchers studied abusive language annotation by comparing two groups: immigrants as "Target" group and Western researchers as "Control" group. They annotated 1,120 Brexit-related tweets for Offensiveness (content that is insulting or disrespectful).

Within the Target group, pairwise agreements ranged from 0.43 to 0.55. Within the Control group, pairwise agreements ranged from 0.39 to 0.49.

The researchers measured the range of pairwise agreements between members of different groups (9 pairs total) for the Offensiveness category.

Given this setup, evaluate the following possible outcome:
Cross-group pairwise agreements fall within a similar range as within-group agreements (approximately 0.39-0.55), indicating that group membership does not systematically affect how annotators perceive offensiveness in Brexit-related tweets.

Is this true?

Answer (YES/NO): NO